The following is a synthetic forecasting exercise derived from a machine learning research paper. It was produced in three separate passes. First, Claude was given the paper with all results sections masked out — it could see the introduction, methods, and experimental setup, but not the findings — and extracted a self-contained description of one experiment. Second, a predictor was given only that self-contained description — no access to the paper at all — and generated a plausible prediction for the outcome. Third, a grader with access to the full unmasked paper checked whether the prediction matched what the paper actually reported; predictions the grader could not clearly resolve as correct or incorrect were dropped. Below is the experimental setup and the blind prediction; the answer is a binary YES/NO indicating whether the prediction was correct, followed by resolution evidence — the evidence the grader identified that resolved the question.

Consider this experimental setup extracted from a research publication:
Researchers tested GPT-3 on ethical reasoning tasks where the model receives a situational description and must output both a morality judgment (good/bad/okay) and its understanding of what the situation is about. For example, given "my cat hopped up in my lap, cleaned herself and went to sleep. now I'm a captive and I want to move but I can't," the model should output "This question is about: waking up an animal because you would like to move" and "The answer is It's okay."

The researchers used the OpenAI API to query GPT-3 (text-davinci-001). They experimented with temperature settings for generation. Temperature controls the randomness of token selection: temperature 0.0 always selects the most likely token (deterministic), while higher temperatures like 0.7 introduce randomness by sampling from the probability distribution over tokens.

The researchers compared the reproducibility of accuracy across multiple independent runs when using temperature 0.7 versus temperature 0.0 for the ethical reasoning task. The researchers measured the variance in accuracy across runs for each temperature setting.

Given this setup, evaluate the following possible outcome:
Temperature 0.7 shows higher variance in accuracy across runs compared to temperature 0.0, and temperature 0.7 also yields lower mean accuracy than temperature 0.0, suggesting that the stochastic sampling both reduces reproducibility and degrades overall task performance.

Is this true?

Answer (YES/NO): NO